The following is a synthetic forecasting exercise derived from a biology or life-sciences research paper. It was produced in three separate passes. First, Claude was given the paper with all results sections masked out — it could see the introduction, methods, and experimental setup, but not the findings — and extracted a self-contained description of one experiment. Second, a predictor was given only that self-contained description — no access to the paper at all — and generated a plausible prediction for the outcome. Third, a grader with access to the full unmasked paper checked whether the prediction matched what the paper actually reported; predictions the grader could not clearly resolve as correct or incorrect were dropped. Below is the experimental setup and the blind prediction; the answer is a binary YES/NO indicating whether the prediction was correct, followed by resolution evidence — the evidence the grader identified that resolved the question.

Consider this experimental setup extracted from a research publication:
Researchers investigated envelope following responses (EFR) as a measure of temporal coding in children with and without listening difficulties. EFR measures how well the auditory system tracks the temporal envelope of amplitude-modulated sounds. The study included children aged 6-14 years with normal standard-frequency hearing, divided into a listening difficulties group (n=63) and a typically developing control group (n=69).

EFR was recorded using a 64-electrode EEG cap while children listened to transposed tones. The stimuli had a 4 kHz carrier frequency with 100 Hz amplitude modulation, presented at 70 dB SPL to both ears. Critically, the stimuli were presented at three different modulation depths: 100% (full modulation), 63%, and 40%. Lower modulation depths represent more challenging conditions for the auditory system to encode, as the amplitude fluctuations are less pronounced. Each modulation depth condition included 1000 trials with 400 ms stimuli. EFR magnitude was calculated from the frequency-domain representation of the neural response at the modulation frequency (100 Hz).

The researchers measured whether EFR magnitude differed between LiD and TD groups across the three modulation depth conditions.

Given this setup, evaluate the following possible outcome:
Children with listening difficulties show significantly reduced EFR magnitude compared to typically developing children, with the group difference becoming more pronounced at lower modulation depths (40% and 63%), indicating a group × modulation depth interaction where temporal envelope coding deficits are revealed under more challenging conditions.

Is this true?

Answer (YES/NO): NO